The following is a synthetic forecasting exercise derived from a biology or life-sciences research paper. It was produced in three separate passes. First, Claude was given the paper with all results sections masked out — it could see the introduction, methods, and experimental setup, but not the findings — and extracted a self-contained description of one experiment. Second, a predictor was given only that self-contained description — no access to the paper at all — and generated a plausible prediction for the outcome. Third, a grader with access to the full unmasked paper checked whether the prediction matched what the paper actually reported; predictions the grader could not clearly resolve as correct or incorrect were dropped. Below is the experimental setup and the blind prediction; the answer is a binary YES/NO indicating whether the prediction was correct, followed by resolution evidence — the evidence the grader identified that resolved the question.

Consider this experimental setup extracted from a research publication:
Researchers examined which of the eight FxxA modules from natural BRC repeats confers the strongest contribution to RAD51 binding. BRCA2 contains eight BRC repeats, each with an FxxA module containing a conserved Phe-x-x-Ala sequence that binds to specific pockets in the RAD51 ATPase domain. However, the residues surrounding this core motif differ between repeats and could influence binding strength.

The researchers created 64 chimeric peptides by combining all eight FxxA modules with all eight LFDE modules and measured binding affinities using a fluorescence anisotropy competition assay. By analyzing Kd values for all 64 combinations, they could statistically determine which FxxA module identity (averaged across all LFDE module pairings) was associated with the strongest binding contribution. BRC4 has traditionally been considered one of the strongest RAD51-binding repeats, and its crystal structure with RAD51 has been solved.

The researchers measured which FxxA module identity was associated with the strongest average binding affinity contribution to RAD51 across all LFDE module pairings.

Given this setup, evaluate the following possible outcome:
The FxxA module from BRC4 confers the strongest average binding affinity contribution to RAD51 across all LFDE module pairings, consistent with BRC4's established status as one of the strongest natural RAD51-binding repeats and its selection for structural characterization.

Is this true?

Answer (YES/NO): NO